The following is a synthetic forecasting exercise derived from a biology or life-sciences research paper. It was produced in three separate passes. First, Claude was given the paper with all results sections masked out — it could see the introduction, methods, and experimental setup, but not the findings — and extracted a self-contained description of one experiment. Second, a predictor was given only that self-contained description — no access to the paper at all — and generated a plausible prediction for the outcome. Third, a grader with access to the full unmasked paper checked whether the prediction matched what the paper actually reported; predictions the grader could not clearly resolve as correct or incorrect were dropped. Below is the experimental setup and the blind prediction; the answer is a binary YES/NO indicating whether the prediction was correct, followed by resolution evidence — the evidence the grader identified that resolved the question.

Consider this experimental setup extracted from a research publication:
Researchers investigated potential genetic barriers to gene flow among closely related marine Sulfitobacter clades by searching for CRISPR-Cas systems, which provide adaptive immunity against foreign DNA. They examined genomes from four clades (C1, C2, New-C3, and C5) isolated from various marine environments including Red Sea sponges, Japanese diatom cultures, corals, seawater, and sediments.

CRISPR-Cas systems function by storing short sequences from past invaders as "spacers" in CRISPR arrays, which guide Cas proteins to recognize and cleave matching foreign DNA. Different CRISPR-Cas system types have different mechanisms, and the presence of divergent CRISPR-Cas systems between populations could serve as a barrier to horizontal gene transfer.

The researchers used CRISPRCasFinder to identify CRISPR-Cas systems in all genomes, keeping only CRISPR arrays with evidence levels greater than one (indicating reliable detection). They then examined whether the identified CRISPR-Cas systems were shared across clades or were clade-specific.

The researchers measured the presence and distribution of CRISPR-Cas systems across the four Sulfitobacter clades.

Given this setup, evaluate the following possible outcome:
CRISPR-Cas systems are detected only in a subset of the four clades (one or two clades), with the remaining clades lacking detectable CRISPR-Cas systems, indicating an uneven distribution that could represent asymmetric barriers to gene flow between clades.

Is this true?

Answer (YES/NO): YES